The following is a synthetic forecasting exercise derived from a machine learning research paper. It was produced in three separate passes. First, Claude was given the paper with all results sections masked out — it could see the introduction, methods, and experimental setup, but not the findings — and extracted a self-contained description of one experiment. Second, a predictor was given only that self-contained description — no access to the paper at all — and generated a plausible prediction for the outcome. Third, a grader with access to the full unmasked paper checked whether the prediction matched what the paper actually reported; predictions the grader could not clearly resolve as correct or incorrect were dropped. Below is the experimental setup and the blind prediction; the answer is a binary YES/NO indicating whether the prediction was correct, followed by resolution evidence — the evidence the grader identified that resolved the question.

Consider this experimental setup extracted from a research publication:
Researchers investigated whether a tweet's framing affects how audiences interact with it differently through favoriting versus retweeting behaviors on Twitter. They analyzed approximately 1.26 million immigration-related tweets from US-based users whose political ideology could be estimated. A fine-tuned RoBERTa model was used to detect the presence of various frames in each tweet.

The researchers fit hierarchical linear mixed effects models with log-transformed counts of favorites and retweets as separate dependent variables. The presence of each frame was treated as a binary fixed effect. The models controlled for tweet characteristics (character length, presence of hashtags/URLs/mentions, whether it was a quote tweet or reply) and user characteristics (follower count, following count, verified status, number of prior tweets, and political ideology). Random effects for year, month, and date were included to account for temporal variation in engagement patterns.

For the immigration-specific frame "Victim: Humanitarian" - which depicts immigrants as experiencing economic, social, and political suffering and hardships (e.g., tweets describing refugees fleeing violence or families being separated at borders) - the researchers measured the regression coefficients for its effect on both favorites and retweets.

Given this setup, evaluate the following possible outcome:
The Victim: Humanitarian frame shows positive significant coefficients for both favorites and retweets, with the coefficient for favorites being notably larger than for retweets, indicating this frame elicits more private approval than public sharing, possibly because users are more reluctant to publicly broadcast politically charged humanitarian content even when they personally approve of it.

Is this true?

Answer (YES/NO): NO